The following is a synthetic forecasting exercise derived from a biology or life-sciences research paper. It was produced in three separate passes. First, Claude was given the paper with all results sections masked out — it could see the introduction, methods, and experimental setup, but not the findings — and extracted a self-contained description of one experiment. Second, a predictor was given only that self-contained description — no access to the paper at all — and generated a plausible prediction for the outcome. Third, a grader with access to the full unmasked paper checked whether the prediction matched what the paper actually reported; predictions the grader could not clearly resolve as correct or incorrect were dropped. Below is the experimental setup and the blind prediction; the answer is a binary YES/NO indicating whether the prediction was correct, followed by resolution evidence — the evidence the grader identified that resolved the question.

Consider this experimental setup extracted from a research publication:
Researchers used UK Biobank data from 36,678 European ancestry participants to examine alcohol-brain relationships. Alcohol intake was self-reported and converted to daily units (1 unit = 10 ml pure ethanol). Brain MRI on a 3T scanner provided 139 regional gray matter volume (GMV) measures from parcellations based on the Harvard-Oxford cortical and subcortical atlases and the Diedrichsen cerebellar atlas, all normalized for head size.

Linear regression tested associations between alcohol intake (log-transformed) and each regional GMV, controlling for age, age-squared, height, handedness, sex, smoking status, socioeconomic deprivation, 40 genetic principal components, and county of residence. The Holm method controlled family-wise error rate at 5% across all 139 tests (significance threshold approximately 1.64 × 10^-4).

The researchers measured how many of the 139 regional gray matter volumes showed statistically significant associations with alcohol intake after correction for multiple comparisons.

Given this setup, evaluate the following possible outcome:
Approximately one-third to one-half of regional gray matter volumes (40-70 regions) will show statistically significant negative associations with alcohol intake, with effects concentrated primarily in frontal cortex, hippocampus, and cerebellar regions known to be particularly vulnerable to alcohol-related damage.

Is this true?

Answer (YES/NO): NO